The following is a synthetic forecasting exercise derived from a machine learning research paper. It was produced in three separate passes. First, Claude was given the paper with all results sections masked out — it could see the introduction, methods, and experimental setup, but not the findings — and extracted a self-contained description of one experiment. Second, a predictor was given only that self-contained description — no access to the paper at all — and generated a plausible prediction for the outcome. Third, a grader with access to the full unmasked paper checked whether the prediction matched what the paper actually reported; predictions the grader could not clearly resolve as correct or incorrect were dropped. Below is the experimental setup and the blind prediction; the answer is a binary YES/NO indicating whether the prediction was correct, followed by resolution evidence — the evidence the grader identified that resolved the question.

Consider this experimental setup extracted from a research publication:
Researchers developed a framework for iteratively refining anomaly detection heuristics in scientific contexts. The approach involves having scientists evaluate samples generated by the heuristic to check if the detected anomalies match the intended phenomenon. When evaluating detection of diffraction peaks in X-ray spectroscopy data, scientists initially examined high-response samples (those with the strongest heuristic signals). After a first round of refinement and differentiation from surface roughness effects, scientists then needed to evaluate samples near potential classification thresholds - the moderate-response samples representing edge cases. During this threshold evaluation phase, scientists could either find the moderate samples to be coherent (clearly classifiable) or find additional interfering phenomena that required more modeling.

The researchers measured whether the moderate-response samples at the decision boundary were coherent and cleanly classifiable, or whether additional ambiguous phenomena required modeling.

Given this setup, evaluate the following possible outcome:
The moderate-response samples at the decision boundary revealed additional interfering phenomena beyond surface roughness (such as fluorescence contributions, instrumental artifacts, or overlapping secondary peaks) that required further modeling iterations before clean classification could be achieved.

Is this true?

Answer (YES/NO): YES